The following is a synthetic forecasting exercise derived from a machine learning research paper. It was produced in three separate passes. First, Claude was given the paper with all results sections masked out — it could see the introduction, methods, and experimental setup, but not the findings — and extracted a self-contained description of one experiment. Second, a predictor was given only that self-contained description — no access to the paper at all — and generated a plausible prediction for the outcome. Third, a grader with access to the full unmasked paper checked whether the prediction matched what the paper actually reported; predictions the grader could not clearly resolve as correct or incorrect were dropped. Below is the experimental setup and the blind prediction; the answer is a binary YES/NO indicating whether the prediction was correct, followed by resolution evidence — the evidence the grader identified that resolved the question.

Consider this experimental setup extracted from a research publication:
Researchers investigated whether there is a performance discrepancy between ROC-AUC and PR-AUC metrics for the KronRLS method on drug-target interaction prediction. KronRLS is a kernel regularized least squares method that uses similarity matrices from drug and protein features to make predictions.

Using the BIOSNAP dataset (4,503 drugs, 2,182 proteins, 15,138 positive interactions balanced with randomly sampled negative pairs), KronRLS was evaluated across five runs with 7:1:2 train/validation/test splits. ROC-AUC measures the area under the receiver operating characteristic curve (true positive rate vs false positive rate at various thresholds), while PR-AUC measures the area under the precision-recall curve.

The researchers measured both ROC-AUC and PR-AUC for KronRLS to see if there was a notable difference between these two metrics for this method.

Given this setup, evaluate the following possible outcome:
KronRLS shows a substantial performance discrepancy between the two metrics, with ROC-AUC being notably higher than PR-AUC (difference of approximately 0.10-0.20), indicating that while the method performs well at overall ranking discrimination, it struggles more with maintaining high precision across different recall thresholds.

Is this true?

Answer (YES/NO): NO